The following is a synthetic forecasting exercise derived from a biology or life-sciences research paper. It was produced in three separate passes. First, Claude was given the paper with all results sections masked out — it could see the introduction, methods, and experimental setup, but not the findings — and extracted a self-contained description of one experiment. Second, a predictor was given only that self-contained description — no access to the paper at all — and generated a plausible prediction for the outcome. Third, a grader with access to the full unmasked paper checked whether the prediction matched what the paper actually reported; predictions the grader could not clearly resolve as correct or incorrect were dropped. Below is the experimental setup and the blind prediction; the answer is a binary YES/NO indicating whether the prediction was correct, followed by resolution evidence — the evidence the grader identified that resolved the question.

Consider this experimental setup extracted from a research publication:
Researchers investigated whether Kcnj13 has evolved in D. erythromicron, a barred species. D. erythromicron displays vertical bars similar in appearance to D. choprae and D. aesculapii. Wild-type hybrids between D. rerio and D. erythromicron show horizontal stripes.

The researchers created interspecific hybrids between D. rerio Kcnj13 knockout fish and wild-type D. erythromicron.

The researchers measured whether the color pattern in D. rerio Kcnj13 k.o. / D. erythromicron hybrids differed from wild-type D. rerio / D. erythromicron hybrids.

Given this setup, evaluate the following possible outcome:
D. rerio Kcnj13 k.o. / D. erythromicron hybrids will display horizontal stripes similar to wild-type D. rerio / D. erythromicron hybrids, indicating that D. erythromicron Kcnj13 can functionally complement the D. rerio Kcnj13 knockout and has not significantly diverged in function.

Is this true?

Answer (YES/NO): YES